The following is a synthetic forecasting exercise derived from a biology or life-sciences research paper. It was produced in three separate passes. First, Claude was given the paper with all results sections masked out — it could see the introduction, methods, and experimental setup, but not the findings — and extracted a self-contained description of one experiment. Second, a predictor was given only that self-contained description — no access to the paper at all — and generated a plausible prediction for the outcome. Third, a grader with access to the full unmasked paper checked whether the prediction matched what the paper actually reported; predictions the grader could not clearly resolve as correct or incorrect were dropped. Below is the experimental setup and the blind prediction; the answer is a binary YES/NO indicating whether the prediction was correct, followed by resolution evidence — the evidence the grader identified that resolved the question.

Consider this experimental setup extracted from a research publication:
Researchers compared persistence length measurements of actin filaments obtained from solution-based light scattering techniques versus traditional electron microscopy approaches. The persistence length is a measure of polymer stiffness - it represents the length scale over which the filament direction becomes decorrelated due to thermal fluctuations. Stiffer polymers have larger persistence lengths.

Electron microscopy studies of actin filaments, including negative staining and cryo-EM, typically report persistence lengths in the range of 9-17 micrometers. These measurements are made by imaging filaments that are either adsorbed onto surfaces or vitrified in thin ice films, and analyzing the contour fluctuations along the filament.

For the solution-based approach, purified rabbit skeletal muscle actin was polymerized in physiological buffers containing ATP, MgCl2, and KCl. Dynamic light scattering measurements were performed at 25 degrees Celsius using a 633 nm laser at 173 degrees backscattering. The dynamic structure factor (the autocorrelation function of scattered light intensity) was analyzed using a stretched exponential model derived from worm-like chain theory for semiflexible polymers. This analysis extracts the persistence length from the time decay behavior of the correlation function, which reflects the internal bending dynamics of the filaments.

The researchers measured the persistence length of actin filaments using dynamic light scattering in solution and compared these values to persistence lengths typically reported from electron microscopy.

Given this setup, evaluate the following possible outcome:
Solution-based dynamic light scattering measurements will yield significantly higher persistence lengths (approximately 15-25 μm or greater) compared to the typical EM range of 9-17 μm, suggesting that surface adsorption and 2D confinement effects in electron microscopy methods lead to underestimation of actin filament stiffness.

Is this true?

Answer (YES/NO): NO